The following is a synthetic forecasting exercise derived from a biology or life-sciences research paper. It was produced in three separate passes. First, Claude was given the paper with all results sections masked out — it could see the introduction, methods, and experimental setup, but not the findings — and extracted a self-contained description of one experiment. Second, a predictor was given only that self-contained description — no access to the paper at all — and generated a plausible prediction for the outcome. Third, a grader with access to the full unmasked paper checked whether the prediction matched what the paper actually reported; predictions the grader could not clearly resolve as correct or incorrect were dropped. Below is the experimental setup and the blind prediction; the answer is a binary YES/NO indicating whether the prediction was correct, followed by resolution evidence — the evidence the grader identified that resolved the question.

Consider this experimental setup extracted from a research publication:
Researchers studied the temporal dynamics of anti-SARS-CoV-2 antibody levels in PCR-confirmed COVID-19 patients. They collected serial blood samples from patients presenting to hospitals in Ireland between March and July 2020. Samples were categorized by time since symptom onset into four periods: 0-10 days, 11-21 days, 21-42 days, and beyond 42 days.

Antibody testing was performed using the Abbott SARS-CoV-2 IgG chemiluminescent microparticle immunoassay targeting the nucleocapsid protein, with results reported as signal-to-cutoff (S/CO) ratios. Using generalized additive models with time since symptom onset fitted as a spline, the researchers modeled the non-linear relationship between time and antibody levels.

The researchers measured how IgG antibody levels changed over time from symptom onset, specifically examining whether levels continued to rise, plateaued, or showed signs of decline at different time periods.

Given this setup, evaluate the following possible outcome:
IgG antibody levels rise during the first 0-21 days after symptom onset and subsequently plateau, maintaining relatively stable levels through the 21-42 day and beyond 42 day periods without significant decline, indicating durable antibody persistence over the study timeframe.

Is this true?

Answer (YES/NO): NO